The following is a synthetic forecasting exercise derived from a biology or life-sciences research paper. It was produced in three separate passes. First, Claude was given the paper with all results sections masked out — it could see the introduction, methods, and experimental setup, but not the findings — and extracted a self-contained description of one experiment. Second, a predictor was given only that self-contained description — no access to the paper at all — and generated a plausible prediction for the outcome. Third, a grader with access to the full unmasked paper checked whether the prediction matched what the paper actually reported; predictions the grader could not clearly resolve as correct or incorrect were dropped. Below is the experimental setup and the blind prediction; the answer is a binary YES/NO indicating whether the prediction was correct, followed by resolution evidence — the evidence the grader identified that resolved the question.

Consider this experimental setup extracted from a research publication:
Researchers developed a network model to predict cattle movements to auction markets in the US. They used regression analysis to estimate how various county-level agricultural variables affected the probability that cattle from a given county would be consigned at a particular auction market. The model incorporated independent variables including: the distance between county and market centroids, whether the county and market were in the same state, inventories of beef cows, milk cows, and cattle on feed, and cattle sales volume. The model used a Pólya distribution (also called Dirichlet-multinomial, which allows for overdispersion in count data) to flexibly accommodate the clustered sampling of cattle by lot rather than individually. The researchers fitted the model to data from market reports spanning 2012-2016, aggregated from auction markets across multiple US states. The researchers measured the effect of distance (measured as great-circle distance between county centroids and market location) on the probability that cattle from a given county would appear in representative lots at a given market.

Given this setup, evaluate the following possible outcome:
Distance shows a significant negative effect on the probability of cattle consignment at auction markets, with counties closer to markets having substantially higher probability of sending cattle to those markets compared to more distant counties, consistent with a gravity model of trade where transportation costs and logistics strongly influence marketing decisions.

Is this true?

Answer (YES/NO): YES